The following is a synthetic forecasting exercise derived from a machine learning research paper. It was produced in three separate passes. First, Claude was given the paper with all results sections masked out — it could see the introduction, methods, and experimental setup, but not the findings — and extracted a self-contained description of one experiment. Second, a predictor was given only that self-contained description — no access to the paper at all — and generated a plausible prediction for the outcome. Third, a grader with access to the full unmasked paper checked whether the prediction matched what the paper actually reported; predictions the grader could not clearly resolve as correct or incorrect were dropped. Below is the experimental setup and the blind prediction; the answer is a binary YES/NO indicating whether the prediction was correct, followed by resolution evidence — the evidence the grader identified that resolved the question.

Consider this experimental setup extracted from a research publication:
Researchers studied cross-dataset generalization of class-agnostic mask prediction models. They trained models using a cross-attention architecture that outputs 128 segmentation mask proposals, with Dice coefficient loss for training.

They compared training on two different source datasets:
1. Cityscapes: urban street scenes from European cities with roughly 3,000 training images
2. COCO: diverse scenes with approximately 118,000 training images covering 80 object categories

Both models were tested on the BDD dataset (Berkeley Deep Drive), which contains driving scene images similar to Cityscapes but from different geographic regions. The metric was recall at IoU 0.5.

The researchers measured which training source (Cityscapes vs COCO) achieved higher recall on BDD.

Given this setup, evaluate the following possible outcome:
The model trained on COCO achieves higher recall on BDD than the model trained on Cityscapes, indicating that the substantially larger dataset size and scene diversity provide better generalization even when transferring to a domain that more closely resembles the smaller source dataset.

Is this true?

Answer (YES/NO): YES